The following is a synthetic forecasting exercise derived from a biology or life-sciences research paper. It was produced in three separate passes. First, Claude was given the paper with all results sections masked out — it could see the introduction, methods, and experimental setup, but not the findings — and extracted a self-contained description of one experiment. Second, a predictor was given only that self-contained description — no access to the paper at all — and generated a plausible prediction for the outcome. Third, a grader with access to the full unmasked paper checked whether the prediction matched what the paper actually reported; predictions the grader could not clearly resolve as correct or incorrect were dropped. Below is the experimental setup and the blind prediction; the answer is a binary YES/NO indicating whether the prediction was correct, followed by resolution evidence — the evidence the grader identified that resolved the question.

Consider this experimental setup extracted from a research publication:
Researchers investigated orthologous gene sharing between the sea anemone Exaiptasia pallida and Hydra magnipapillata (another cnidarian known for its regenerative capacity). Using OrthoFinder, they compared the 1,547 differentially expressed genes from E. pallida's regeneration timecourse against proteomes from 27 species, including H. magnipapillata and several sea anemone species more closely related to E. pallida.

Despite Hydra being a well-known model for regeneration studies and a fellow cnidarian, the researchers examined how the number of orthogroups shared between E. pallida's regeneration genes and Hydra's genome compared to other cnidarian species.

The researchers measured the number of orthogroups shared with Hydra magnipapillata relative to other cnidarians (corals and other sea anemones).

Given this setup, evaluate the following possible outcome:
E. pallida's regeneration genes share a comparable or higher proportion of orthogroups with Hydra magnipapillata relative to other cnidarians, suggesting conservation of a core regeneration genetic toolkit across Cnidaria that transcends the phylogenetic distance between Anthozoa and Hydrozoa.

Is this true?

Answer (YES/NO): NO